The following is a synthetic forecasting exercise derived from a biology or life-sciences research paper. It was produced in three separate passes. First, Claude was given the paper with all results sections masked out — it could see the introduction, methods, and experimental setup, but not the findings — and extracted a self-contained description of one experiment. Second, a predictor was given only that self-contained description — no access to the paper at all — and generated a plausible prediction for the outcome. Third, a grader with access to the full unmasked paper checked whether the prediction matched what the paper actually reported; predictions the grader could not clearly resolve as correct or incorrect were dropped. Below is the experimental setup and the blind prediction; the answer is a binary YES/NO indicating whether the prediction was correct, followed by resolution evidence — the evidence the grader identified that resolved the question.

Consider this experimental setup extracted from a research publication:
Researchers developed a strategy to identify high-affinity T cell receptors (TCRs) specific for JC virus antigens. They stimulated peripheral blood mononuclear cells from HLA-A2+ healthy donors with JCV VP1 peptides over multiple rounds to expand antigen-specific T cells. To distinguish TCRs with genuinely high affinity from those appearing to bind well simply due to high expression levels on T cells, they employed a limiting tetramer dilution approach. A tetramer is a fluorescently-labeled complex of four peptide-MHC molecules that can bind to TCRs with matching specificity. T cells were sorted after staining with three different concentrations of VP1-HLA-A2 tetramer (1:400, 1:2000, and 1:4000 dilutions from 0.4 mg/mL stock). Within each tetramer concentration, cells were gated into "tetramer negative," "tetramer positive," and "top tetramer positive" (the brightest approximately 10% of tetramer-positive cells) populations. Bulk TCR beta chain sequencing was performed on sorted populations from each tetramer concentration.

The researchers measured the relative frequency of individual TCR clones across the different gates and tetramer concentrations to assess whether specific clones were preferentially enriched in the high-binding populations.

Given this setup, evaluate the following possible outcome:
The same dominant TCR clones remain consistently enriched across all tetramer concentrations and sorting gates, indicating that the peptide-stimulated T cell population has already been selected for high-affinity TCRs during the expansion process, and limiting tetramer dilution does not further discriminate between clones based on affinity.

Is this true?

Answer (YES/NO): NO